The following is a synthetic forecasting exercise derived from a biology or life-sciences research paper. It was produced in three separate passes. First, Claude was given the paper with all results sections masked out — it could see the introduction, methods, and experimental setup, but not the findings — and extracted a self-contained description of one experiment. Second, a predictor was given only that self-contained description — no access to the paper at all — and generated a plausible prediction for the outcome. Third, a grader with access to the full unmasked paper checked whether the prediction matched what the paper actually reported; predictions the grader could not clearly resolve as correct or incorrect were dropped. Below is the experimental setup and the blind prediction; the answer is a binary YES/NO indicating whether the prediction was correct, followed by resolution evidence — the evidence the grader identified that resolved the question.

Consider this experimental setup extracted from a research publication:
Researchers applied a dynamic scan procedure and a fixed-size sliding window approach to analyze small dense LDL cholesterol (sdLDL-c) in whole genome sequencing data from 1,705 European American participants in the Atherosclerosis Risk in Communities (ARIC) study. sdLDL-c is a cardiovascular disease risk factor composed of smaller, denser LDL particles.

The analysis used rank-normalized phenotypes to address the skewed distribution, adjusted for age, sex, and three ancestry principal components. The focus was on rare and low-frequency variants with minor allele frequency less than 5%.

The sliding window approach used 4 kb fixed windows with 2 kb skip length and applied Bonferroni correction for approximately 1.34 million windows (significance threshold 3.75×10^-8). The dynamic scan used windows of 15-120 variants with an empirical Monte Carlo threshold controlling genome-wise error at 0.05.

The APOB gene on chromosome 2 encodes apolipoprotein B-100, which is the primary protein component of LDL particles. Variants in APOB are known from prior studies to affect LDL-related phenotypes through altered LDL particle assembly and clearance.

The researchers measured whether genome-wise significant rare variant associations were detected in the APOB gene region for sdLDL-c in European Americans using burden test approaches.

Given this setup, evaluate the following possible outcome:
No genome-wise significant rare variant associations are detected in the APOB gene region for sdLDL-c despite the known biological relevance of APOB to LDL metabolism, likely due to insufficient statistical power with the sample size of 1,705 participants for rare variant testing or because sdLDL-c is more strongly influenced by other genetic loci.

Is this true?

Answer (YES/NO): YES